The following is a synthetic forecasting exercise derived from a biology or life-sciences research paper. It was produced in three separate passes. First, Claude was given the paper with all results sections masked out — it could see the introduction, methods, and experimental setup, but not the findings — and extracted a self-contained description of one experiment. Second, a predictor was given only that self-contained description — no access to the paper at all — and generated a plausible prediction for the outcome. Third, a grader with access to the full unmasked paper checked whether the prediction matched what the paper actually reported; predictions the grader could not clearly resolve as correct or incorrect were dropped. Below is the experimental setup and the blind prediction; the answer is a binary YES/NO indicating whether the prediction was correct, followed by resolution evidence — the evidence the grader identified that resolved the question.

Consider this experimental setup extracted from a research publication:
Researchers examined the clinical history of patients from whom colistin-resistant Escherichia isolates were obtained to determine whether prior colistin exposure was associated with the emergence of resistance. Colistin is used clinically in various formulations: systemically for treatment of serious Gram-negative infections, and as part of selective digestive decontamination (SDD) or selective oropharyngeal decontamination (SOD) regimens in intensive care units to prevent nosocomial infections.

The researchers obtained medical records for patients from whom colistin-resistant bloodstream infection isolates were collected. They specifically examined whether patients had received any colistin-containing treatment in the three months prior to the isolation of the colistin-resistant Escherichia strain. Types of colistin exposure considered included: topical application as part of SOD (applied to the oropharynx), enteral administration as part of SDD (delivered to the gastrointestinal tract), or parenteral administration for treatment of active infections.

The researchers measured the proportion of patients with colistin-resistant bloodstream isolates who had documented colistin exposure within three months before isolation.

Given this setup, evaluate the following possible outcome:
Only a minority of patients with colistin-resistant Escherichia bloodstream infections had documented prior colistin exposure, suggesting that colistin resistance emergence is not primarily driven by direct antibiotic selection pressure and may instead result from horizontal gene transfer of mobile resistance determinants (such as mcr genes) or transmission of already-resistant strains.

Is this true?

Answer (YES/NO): NO